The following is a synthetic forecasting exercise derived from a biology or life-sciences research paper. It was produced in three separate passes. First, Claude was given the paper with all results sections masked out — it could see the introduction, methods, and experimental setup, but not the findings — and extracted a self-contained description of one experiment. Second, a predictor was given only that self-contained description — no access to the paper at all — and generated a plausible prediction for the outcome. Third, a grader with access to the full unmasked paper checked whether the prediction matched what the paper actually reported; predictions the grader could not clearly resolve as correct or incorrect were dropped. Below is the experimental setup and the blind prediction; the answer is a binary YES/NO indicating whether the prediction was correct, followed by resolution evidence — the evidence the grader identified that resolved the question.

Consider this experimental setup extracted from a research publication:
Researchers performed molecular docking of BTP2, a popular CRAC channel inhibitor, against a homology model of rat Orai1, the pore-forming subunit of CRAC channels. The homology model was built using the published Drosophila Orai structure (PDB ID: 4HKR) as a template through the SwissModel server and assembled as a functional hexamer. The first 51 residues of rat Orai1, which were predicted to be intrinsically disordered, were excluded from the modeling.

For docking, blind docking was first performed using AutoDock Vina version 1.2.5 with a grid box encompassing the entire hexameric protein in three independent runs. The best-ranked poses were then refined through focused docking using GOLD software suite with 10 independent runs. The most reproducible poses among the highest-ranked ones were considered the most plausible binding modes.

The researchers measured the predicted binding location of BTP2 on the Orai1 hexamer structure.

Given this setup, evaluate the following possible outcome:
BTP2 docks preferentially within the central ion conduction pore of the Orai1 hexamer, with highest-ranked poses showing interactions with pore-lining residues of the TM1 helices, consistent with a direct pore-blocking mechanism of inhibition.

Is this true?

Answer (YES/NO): NO